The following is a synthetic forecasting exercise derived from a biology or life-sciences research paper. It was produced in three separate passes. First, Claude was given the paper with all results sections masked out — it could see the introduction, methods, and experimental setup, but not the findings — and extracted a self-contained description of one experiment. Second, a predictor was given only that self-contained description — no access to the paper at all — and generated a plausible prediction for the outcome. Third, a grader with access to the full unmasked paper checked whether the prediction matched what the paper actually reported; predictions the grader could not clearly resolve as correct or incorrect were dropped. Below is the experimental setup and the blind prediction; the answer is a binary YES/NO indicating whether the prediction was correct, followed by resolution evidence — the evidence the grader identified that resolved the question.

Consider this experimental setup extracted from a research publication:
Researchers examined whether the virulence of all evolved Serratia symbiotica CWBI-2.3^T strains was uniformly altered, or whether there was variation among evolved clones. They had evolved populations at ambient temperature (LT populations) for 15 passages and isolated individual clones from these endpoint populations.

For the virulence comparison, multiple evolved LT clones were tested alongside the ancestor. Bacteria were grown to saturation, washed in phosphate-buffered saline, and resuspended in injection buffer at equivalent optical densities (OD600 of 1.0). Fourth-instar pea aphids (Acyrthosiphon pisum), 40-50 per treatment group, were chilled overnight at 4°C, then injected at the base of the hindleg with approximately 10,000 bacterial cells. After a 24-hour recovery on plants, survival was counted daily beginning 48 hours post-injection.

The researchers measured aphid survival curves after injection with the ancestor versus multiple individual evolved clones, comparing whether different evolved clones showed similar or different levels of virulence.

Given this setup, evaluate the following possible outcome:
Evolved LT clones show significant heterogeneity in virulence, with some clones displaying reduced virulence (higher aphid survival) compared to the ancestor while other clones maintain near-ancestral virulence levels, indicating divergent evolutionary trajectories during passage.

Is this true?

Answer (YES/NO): YES